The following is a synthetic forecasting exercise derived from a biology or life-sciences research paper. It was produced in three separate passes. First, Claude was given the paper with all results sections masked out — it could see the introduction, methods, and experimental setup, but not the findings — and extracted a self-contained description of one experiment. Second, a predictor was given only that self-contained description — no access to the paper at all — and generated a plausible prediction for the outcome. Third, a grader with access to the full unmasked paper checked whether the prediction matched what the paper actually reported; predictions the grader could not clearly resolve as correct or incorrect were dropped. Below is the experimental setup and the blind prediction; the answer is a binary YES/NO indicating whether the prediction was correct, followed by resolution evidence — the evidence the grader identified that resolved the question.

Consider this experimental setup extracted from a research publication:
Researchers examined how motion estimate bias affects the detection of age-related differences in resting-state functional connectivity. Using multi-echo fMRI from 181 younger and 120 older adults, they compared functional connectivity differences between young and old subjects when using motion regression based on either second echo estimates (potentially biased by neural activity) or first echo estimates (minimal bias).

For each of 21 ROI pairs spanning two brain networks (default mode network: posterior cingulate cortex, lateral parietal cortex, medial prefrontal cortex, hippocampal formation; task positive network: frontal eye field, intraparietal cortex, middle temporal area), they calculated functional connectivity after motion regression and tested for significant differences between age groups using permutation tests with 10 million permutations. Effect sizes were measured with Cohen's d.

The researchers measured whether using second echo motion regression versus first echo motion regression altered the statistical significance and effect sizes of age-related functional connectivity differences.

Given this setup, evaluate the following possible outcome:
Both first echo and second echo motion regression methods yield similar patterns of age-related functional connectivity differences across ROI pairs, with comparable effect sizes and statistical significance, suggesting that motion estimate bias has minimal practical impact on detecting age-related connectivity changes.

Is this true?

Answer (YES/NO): NO